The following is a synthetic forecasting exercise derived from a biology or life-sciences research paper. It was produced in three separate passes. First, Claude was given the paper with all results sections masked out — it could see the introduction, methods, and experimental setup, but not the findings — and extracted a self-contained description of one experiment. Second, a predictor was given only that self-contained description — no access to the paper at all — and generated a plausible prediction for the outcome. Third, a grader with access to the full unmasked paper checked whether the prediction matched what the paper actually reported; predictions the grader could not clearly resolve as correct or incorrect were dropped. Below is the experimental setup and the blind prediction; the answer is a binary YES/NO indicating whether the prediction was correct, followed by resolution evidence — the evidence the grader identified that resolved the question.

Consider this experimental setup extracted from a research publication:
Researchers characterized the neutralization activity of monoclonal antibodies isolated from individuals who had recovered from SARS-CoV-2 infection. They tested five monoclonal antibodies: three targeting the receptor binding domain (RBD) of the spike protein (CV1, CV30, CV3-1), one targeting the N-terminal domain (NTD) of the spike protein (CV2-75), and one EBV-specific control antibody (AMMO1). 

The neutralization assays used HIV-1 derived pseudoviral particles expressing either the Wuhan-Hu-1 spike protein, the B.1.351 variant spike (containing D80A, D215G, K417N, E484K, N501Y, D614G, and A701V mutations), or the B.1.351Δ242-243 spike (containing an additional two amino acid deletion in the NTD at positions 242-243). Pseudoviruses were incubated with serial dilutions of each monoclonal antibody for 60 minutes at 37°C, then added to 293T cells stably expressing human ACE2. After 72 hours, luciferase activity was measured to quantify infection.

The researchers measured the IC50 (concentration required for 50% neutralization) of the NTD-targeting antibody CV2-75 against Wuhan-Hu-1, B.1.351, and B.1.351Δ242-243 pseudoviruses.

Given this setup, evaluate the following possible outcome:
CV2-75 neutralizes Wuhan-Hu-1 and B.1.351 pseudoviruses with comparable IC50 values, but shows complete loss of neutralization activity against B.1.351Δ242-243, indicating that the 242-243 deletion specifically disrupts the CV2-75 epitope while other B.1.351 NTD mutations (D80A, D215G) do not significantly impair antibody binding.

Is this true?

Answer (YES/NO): NO